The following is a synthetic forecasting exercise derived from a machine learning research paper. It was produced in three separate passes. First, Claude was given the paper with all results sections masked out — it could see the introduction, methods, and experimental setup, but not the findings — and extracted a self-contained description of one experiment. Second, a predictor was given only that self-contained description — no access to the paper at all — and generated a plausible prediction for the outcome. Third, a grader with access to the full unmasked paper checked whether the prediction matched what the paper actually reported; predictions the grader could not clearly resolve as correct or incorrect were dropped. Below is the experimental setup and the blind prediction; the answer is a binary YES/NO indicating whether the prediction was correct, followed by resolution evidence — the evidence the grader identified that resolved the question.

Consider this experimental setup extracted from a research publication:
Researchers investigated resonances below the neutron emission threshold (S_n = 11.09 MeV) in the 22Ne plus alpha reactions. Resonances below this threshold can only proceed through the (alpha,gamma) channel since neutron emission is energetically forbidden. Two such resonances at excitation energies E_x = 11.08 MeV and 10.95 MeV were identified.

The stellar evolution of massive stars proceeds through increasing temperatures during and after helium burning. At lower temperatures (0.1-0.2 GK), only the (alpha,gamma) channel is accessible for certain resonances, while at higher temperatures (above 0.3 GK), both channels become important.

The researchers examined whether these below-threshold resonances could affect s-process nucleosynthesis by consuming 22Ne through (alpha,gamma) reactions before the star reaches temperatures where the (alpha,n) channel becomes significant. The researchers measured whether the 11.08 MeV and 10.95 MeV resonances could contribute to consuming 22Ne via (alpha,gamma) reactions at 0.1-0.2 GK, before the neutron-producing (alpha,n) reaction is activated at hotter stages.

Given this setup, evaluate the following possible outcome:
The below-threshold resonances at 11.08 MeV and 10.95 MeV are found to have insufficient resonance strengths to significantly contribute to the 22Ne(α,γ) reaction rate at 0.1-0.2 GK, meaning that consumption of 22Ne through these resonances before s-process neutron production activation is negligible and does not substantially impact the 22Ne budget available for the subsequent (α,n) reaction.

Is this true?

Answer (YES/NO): YES